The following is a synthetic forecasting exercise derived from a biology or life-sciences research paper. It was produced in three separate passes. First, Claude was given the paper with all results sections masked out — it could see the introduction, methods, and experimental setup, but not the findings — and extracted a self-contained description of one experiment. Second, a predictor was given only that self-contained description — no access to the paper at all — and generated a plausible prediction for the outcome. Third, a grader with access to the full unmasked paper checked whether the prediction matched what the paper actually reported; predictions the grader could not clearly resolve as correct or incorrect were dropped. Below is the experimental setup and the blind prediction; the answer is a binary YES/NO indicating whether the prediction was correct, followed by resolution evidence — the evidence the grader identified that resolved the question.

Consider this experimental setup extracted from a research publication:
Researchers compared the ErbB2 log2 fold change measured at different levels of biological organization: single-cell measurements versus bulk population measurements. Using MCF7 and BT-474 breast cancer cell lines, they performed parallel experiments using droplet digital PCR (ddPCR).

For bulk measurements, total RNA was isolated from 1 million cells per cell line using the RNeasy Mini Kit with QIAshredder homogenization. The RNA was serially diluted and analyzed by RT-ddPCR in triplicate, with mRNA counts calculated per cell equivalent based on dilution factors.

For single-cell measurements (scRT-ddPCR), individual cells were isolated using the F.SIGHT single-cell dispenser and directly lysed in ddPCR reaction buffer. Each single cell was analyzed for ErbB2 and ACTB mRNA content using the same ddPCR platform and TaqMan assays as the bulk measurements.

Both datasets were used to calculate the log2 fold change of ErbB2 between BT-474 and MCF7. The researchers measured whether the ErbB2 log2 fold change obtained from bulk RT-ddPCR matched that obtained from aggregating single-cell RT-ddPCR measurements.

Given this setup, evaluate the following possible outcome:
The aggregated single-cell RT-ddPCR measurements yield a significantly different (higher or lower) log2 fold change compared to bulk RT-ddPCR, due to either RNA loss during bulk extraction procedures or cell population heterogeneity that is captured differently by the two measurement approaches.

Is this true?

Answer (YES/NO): NO